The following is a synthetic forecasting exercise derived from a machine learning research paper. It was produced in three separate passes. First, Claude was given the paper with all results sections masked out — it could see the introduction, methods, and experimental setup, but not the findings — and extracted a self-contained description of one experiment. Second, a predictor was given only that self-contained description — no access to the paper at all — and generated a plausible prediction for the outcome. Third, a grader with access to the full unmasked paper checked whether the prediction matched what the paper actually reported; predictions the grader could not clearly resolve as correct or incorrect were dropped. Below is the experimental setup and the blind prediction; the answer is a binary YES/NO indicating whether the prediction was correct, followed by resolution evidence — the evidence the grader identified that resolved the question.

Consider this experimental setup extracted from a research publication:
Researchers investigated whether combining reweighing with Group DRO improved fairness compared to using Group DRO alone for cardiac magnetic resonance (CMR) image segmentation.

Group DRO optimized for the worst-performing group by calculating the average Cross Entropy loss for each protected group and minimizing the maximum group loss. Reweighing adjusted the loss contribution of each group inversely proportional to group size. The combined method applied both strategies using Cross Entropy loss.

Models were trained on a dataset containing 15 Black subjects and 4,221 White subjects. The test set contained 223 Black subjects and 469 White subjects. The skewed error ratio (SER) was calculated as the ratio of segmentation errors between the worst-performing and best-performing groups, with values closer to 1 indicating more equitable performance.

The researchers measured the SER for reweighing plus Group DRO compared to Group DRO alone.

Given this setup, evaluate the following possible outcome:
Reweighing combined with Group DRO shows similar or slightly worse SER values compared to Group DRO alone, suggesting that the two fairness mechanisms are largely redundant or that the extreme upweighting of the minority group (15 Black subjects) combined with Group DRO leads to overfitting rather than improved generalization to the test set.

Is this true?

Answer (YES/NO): YES